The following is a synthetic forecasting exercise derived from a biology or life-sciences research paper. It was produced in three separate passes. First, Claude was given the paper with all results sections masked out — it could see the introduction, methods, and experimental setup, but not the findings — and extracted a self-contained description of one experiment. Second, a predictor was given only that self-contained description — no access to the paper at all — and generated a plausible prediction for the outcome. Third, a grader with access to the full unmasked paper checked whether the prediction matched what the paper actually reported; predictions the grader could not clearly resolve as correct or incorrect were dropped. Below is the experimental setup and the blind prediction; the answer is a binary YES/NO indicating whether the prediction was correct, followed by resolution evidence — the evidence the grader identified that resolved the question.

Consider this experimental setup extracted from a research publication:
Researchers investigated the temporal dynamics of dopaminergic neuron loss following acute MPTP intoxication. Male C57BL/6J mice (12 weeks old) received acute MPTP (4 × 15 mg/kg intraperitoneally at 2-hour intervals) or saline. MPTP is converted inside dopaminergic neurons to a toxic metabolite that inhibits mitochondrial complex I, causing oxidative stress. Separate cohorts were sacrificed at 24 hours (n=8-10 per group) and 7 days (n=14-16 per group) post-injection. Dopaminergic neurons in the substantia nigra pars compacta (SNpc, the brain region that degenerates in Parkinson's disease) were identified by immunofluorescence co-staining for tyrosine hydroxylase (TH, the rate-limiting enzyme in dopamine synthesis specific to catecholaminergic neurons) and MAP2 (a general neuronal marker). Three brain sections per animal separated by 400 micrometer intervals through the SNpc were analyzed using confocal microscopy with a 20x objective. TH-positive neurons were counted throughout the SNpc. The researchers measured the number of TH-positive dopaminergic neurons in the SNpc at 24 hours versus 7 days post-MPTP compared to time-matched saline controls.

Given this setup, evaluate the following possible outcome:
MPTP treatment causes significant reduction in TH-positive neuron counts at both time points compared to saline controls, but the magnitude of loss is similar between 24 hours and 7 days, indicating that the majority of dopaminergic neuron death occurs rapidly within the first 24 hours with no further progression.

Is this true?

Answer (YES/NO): NO